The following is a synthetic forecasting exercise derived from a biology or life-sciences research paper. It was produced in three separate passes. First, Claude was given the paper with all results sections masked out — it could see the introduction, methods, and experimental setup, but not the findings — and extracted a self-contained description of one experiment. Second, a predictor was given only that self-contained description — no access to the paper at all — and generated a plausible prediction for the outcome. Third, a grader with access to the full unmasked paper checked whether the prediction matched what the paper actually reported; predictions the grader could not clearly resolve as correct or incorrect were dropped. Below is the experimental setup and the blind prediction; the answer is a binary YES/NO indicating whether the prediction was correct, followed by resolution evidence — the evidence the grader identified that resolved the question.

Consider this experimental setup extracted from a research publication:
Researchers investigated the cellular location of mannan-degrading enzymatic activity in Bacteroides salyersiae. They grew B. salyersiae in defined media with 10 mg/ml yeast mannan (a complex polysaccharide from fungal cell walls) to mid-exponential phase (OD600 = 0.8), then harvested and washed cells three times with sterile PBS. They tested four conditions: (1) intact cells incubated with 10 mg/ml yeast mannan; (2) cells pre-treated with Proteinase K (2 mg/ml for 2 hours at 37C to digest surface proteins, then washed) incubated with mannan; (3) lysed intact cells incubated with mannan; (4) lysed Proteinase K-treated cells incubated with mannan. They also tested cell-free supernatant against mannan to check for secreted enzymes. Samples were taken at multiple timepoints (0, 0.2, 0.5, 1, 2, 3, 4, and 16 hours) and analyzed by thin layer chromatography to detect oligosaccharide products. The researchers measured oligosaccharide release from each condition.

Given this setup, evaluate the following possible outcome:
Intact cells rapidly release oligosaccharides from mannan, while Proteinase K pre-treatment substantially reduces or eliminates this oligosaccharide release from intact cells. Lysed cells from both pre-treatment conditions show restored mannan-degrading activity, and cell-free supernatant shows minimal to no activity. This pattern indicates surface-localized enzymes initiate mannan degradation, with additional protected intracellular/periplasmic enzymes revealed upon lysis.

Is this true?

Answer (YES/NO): NO